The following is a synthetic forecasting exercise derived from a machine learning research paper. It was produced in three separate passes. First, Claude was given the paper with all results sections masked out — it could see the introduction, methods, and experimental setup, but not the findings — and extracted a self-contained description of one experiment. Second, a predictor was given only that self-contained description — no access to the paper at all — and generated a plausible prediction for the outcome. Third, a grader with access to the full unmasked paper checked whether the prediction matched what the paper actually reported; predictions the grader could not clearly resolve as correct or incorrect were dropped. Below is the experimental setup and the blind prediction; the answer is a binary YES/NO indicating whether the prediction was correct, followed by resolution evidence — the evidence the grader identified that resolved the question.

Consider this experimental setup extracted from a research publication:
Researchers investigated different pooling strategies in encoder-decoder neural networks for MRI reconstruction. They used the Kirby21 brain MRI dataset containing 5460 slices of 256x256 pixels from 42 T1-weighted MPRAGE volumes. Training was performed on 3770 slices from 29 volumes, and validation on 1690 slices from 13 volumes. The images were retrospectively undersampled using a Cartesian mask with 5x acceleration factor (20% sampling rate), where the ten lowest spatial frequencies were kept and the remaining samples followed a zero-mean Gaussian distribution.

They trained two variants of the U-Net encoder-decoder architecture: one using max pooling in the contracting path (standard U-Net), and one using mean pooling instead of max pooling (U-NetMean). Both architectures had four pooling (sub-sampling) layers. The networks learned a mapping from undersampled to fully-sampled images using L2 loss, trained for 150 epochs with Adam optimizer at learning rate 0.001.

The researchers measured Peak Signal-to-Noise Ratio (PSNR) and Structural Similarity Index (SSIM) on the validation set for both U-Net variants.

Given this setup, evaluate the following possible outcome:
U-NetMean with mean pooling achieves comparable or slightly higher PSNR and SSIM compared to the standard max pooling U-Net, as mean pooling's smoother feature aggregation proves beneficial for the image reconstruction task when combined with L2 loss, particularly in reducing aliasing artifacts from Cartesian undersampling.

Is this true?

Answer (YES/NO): YES